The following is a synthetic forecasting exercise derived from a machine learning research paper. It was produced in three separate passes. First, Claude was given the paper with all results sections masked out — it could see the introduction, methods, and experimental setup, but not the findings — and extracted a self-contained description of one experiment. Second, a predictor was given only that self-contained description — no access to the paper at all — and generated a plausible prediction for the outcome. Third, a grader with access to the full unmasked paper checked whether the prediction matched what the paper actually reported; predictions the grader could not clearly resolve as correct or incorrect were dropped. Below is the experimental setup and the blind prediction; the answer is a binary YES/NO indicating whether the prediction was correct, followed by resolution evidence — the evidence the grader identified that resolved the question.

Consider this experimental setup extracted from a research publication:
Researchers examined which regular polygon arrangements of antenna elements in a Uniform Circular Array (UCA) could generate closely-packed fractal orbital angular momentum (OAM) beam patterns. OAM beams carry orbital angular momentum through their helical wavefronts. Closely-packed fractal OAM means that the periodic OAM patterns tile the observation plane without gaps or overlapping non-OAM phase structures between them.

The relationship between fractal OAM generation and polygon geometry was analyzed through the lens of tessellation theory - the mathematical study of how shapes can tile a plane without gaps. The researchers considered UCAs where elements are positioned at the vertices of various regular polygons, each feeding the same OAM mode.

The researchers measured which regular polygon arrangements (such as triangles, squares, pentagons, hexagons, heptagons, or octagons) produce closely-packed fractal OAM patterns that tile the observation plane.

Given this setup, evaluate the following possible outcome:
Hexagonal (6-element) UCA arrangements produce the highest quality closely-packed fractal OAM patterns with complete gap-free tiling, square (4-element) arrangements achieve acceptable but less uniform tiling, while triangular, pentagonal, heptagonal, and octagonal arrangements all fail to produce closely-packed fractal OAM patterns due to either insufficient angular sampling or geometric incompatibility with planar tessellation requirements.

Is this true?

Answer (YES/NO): NO